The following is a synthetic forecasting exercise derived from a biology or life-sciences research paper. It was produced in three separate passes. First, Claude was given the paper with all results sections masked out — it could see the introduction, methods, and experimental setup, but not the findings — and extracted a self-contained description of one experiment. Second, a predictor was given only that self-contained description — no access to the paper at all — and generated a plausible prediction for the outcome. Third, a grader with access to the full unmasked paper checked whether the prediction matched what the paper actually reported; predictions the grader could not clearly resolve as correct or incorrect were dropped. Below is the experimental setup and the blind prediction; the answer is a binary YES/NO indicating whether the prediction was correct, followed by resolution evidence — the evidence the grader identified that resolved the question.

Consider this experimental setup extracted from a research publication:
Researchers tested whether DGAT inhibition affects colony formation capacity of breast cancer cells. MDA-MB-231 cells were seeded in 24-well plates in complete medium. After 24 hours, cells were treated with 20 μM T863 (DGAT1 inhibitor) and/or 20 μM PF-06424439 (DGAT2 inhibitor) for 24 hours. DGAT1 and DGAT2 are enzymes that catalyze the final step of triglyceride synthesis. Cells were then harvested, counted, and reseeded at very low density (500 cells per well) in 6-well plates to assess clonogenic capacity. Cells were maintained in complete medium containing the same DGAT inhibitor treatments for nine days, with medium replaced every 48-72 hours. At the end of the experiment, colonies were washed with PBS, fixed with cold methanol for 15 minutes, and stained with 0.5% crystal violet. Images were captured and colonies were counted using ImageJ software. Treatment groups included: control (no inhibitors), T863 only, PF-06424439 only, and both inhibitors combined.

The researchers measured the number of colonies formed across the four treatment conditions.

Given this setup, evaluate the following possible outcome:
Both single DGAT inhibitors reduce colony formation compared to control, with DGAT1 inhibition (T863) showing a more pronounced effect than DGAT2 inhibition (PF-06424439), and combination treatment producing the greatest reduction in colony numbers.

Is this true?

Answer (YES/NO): NO